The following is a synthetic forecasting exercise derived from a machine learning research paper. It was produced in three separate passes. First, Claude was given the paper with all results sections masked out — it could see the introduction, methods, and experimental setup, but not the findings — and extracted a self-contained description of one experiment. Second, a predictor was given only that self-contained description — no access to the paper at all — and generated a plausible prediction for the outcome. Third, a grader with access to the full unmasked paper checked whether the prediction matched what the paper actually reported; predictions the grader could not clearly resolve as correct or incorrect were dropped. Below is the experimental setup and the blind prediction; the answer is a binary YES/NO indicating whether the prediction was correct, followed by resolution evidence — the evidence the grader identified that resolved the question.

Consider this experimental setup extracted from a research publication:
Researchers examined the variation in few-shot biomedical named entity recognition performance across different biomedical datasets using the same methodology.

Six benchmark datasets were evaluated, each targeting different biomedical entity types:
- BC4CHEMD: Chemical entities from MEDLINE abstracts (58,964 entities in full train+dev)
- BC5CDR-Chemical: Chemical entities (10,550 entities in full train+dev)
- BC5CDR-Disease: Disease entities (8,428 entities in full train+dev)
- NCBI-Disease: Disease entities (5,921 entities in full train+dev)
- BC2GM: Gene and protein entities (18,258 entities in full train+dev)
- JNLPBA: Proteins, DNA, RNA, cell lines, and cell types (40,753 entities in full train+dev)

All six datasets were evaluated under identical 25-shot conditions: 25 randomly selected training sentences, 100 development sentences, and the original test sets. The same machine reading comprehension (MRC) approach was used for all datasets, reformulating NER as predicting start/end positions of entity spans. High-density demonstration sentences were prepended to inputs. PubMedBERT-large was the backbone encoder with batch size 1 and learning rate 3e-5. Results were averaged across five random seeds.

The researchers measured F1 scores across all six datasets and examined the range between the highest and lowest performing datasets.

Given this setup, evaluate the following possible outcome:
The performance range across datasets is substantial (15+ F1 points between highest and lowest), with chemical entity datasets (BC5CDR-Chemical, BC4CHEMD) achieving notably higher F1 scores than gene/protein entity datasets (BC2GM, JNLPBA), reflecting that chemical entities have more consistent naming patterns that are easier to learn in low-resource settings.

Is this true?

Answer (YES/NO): NO